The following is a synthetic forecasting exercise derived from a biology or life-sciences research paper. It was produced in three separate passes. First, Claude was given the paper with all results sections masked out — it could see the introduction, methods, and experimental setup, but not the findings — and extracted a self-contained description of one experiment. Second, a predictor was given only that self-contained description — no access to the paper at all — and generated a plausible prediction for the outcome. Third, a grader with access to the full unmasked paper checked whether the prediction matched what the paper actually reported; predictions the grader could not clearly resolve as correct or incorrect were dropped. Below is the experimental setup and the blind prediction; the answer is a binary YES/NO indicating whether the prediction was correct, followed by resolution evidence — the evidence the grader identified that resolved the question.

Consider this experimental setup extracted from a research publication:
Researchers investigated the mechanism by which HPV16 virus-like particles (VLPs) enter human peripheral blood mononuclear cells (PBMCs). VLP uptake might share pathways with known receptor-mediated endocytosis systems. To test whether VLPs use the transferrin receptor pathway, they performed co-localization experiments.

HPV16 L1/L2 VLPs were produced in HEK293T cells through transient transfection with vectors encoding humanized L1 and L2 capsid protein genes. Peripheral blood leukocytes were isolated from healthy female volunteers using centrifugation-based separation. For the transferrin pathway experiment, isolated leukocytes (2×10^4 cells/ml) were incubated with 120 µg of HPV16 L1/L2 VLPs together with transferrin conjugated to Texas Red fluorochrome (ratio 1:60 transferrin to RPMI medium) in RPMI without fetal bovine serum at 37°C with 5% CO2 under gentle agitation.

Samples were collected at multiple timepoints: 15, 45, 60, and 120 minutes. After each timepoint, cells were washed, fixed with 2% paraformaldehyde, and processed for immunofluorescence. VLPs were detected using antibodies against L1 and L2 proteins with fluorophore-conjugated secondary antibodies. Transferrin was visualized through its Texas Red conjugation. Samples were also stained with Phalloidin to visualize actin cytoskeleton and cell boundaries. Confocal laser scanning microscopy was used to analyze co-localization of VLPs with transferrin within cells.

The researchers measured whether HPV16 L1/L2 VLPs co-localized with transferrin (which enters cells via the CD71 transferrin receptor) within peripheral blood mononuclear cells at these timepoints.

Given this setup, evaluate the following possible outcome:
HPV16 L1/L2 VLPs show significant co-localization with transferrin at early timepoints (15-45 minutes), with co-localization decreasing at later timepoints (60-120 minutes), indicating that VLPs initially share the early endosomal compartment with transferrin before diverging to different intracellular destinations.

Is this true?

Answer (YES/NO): NO